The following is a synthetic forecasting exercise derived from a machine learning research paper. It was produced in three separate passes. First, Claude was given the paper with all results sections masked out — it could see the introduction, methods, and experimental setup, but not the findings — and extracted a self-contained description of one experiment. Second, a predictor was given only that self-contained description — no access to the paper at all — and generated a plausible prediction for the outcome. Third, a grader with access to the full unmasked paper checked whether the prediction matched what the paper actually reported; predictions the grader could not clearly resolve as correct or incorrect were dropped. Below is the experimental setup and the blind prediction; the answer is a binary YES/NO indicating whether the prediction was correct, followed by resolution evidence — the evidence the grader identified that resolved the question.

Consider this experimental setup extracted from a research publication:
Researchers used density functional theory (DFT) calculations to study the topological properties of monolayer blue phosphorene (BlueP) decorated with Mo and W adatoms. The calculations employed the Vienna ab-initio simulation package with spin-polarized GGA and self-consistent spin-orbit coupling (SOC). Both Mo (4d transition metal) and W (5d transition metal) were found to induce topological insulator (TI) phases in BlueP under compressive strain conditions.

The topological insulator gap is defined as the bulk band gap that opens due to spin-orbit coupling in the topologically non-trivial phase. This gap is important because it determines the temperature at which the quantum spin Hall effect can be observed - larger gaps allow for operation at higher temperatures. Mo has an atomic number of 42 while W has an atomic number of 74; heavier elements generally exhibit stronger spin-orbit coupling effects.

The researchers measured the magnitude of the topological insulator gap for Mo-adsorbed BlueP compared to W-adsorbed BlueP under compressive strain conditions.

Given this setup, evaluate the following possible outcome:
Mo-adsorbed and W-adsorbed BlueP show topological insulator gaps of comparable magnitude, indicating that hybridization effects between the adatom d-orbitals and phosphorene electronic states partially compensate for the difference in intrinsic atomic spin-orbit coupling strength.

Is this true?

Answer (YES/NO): NO